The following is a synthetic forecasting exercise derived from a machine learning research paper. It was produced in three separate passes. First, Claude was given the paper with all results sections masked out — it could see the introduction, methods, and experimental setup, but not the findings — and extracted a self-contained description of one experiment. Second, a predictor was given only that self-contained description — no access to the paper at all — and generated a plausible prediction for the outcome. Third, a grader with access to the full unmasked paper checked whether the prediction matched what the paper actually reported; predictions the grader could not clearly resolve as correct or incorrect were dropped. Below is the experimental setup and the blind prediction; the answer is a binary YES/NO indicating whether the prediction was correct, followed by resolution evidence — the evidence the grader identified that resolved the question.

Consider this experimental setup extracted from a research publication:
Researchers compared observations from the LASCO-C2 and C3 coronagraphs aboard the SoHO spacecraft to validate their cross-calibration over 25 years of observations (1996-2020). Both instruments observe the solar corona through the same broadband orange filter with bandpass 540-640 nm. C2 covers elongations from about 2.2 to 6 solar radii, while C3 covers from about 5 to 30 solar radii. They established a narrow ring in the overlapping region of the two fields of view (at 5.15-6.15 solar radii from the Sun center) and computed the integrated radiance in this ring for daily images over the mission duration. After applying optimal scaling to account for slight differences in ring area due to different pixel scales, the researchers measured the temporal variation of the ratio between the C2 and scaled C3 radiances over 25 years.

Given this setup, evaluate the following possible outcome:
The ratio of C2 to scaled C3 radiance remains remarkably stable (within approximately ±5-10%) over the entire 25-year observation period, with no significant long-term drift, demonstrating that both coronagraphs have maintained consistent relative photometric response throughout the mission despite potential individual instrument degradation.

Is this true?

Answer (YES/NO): YES